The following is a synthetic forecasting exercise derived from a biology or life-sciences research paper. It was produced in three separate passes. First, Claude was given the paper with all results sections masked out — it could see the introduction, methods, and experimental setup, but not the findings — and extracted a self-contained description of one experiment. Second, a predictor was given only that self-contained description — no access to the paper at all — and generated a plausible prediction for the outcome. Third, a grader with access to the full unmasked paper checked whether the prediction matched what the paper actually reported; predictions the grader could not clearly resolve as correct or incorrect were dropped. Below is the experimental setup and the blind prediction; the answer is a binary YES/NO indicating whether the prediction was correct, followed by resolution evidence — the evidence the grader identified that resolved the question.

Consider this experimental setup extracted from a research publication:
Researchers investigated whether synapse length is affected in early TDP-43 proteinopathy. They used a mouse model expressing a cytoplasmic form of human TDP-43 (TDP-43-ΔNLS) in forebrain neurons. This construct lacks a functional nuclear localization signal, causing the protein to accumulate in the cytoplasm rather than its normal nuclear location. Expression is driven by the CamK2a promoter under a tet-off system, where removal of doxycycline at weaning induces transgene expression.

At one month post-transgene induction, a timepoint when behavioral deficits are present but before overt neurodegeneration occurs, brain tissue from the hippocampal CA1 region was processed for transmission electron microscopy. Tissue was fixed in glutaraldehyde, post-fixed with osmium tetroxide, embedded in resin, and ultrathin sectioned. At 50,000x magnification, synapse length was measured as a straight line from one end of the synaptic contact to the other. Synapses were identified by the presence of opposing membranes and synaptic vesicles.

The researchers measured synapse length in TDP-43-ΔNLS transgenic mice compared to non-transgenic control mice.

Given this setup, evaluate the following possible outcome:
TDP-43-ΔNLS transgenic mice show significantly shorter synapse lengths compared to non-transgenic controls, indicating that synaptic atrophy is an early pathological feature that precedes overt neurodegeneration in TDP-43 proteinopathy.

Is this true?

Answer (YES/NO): NO